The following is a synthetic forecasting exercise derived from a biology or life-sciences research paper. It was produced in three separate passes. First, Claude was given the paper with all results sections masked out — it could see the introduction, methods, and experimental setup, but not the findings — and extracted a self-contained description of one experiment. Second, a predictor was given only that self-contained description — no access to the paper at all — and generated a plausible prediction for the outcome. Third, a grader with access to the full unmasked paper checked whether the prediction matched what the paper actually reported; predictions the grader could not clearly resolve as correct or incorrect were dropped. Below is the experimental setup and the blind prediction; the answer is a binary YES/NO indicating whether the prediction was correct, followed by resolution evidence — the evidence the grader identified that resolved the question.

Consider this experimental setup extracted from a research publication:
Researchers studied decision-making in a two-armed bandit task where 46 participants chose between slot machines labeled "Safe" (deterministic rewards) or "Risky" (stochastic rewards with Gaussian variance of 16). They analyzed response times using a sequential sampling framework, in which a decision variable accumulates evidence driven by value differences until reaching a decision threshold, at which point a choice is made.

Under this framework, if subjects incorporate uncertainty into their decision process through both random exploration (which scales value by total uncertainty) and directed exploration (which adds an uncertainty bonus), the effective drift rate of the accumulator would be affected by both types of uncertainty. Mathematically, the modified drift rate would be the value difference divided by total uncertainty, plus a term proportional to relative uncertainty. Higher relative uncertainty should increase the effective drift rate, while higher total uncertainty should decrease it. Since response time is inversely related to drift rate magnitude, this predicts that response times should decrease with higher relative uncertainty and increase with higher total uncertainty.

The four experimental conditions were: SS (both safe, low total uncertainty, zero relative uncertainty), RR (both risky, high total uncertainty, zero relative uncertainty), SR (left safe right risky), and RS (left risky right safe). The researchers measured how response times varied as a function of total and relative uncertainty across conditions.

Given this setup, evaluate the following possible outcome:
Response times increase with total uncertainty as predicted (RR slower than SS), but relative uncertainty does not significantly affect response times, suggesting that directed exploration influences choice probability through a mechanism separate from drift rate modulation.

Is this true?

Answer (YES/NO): NO